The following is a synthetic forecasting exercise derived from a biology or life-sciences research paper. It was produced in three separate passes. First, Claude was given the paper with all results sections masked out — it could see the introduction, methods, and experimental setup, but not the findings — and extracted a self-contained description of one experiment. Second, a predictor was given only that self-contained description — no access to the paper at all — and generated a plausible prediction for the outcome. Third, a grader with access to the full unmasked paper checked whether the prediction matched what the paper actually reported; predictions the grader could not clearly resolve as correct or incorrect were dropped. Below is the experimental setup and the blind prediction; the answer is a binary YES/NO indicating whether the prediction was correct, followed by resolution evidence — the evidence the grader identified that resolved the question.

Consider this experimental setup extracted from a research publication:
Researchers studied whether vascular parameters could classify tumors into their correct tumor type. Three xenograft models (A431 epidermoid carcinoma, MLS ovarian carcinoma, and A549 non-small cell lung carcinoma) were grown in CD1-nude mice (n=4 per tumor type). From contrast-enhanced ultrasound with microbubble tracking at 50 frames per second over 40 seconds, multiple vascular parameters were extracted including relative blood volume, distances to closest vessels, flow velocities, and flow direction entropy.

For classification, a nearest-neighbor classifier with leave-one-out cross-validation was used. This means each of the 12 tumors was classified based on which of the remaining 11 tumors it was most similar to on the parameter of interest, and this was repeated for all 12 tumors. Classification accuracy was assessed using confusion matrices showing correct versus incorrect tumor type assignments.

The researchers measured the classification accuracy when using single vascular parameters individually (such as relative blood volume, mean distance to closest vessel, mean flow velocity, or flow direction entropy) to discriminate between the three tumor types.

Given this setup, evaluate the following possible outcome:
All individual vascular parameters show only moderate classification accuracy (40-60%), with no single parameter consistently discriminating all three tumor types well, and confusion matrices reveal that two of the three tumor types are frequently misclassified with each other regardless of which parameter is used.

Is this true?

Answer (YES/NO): NO